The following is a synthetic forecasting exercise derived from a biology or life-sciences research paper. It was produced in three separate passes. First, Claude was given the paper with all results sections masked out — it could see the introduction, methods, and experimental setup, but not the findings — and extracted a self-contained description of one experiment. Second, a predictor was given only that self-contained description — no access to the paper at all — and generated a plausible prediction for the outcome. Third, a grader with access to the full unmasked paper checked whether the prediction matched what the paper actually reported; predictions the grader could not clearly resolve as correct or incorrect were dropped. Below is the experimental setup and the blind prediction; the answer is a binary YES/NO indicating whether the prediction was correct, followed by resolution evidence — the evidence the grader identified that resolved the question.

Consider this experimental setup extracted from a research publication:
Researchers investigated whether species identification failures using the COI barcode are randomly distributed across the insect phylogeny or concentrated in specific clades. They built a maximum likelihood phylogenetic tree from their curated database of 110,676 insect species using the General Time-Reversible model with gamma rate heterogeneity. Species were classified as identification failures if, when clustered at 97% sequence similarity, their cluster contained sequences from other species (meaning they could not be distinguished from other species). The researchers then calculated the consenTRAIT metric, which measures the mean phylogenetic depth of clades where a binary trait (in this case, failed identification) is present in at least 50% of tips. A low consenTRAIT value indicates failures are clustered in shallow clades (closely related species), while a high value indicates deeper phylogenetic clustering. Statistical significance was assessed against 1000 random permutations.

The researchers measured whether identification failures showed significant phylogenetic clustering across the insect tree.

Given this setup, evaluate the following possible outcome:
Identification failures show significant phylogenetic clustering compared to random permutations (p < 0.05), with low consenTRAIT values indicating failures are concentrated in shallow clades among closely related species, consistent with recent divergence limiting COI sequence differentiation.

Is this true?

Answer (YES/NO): YES